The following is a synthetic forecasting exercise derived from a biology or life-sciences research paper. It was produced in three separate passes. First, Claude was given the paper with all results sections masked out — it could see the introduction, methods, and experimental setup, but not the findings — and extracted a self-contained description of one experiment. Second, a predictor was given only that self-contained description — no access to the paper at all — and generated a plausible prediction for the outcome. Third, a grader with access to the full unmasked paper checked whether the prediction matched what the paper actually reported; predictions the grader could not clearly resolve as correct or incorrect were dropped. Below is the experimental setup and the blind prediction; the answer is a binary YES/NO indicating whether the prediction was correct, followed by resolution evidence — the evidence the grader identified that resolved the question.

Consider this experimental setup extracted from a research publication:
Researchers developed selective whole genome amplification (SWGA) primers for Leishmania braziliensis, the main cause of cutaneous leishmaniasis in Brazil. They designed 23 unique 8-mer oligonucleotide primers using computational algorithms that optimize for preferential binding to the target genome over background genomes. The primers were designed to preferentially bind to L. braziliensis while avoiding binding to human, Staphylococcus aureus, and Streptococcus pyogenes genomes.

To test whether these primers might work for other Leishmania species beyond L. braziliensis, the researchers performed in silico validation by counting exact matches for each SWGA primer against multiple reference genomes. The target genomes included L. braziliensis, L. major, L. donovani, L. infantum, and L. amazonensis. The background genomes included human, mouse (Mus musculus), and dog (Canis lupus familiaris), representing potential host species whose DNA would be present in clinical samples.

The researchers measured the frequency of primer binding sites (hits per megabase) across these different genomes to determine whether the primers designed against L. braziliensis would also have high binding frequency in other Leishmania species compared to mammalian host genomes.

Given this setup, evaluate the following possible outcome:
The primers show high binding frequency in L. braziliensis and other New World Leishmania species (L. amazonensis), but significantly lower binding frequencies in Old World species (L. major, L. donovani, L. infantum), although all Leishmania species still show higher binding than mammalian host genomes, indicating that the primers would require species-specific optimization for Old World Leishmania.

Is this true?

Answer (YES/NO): NO